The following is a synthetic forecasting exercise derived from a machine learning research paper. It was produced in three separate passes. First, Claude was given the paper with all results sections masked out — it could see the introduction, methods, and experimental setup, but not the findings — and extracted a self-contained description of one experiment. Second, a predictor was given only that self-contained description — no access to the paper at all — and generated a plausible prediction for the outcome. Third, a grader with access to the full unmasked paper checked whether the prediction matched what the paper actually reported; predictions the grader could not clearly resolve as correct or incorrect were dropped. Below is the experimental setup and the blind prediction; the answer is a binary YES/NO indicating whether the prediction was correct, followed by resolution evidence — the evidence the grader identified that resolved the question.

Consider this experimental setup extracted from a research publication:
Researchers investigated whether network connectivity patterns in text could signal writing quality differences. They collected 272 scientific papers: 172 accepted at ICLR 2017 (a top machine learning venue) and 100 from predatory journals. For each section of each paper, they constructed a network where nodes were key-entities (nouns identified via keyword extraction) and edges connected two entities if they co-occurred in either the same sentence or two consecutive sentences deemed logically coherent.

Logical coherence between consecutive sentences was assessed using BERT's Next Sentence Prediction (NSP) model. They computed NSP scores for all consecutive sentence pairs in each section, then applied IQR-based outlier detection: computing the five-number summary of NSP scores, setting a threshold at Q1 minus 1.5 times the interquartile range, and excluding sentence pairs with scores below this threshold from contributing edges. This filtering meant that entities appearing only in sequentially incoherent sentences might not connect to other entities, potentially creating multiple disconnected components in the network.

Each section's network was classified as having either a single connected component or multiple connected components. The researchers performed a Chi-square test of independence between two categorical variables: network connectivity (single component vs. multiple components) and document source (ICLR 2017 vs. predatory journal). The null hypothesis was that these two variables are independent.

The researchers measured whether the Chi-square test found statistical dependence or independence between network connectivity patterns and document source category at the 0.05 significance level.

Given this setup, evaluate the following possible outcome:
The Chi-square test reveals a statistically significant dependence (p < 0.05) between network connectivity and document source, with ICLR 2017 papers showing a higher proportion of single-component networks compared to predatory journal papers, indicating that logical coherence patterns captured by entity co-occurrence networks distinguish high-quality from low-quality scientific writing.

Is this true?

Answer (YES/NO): YES